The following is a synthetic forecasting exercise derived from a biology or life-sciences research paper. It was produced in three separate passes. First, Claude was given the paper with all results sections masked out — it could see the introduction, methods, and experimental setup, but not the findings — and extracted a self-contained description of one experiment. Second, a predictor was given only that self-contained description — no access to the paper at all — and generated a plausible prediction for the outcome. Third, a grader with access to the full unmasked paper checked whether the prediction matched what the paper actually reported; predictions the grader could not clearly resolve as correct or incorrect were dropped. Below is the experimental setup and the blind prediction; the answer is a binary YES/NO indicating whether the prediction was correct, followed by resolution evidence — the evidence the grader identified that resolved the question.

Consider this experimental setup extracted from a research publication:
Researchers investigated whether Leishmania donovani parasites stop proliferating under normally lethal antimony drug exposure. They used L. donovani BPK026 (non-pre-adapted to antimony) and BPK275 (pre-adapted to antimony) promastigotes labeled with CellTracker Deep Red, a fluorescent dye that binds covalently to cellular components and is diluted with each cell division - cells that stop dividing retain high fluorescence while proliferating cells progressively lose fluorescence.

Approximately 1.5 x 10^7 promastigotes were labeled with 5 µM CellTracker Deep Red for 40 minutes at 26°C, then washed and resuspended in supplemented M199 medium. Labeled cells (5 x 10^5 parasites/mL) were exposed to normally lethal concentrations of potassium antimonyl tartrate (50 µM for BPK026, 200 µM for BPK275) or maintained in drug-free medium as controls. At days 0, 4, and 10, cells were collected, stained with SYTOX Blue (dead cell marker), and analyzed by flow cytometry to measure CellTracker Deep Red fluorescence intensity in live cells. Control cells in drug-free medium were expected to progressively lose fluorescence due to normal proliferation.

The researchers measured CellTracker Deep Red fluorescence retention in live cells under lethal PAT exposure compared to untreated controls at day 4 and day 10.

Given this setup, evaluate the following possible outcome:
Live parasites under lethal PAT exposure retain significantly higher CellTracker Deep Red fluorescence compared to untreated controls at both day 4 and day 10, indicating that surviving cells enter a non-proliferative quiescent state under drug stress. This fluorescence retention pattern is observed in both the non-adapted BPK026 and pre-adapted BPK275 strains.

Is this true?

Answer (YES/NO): NO